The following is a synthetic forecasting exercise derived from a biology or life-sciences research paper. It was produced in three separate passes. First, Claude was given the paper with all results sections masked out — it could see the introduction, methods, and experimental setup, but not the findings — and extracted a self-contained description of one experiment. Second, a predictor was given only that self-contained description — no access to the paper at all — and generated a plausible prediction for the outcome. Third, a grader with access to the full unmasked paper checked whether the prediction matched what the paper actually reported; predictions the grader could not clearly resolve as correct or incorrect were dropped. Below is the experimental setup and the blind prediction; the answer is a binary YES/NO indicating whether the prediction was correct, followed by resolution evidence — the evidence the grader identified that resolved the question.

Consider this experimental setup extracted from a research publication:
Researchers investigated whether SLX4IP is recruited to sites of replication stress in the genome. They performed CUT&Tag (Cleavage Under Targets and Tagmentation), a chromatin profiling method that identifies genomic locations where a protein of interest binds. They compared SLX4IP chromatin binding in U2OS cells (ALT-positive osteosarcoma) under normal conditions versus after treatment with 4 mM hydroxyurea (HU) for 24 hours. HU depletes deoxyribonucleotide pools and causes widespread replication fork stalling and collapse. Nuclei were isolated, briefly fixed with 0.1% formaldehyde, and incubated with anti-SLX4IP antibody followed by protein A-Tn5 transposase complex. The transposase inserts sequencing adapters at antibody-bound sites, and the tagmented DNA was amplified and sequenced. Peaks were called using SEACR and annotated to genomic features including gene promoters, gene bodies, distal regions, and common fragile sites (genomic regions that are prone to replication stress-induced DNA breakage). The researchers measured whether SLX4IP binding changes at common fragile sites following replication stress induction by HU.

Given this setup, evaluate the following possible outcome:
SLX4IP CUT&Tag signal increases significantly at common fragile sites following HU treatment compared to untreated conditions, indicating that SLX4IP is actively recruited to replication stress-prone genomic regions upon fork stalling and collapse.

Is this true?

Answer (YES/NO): YES